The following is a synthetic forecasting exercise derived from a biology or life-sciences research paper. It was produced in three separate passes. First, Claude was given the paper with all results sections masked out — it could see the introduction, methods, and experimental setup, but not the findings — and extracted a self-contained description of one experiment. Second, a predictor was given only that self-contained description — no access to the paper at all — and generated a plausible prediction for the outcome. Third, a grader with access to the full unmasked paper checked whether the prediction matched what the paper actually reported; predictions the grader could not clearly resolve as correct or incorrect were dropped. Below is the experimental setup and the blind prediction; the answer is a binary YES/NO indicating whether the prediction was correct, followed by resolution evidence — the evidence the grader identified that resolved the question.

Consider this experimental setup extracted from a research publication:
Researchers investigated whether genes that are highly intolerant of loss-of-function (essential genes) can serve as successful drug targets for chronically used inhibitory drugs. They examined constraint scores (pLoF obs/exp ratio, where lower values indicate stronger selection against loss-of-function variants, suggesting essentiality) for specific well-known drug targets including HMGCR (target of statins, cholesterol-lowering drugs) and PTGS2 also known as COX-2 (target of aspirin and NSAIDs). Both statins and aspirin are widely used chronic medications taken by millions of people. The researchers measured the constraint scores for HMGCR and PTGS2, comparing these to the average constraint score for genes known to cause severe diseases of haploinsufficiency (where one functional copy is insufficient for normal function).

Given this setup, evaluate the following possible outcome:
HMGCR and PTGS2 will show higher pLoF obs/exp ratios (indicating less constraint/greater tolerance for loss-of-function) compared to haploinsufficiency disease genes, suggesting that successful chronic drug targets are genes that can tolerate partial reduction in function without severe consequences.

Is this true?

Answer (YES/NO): NO